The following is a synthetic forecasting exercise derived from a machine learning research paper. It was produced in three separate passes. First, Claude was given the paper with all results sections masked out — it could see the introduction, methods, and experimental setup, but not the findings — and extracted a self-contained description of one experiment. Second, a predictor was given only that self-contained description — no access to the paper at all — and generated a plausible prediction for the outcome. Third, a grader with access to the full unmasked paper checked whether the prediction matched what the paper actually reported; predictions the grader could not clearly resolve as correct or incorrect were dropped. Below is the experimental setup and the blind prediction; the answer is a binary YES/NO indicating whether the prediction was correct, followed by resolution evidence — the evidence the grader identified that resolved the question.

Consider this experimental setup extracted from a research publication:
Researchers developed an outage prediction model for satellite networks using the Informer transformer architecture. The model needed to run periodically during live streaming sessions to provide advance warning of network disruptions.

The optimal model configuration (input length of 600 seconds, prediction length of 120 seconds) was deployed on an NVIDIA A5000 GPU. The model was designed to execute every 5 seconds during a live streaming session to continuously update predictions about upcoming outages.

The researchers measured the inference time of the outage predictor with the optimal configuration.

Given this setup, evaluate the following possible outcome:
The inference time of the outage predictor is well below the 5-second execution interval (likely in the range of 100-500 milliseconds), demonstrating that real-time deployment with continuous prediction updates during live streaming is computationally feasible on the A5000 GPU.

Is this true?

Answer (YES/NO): YES